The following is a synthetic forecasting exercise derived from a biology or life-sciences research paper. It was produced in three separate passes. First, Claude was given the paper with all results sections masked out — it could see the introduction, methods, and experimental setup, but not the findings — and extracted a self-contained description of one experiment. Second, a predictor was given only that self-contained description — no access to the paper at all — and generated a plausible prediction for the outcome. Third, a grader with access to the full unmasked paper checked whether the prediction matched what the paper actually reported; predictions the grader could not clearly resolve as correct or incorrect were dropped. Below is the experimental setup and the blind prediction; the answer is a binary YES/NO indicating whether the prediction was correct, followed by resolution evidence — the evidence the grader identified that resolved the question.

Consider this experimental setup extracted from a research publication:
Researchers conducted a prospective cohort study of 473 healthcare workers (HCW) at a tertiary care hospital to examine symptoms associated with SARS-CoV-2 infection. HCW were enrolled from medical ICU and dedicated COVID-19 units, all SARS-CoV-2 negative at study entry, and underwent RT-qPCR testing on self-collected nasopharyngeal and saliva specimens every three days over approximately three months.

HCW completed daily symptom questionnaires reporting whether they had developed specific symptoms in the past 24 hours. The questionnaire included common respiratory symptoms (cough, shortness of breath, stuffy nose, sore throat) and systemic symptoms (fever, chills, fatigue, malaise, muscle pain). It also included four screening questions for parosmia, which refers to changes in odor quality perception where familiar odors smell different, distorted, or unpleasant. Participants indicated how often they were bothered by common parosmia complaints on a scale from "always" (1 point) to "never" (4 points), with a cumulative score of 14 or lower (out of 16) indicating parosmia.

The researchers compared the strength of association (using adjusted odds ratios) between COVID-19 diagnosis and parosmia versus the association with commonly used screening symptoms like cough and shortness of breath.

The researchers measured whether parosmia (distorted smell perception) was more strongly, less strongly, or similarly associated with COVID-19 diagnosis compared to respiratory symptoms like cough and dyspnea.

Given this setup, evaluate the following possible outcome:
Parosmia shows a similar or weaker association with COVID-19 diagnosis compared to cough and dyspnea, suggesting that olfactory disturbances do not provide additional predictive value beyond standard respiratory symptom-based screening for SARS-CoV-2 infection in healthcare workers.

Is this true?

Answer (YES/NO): NO